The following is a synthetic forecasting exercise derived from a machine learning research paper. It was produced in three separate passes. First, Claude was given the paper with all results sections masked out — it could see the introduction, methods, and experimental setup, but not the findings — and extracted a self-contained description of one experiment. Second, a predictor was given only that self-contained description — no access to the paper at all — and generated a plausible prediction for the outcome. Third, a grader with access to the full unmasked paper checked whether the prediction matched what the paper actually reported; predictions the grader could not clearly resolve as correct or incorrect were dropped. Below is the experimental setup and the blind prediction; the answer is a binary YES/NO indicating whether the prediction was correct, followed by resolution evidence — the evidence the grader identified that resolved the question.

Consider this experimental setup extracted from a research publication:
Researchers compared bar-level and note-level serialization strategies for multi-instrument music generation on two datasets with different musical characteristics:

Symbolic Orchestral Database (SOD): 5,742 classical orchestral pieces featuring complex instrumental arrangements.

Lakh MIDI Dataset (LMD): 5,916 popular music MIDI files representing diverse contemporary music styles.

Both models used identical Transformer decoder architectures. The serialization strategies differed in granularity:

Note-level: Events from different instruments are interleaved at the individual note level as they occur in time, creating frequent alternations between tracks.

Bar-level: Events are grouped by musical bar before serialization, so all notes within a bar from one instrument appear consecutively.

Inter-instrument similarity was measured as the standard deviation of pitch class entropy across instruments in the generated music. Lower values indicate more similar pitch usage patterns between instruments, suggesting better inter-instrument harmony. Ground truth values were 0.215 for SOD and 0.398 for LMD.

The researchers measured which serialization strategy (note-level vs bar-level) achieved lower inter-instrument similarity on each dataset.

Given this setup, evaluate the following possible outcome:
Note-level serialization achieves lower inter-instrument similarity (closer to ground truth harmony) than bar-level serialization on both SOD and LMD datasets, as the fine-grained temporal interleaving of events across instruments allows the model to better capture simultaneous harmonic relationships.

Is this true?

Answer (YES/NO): NO